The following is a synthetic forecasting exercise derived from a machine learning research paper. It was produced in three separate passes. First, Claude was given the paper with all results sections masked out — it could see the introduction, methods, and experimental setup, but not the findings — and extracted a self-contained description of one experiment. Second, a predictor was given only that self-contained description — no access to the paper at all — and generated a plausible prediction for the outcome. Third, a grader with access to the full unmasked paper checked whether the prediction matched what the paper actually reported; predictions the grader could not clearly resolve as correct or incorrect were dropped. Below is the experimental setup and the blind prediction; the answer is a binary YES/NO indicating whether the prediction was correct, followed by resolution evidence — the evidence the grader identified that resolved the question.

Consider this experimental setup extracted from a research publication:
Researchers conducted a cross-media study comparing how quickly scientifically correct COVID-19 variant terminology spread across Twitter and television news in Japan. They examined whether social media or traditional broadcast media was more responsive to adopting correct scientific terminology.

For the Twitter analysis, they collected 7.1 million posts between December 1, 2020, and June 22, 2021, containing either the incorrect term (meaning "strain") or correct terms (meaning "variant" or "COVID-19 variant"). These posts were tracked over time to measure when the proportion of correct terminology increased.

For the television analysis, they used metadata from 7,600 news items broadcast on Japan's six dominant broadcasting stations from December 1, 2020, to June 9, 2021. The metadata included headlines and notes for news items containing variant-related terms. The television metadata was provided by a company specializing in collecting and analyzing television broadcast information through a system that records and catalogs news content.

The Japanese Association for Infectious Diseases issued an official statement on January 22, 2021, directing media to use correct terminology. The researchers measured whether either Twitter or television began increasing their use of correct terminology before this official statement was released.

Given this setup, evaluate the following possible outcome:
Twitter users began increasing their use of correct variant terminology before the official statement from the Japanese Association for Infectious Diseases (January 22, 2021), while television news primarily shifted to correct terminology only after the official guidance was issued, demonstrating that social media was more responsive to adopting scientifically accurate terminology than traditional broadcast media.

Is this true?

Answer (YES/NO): NO